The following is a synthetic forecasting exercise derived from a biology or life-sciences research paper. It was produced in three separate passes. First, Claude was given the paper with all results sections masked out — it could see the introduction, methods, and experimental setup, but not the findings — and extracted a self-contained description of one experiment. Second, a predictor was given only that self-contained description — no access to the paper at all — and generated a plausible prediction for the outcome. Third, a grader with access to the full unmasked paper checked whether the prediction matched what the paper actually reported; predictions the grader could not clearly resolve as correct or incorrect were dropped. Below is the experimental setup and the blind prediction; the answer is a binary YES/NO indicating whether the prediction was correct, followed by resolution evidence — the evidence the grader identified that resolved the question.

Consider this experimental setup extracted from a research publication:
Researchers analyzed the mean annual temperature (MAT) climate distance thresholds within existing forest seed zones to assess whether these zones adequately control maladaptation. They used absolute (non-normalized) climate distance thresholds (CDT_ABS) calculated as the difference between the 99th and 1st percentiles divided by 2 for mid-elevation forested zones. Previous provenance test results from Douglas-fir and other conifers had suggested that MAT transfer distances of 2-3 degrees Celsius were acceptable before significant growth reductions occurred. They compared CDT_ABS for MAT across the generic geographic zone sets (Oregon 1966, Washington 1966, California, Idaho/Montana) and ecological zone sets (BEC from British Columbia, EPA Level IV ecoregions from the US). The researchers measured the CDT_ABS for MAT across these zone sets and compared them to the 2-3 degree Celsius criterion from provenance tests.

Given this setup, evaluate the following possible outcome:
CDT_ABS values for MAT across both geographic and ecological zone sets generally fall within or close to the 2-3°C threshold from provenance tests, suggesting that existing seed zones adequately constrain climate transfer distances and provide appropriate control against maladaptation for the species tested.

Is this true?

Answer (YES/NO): NO